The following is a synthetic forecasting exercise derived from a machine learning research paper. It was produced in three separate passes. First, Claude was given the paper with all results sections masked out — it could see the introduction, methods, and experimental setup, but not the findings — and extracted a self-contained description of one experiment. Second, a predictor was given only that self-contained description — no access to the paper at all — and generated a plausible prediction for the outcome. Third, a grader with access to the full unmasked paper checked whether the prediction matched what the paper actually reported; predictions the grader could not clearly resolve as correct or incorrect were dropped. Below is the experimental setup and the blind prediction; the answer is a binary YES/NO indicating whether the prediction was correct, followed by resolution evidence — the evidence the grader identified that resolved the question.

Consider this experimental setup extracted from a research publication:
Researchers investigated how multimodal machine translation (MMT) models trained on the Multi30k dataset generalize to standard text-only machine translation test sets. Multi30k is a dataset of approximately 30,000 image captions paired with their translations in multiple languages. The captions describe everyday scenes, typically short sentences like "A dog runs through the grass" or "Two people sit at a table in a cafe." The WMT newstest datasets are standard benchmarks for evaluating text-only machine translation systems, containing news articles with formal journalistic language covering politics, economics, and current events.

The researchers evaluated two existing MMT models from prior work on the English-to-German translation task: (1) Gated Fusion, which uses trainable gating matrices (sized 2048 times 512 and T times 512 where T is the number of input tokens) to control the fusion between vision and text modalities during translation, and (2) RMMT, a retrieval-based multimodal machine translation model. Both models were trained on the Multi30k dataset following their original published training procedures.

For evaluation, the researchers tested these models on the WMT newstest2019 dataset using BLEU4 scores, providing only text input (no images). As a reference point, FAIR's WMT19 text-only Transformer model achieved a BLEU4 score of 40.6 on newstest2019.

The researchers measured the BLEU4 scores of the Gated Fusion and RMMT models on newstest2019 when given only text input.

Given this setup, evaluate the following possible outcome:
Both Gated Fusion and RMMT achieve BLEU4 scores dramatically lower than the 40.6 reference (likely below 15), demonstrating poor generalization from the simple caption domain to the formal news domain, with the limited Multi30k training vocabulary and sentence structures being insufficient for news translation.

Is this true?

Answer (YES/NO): YES